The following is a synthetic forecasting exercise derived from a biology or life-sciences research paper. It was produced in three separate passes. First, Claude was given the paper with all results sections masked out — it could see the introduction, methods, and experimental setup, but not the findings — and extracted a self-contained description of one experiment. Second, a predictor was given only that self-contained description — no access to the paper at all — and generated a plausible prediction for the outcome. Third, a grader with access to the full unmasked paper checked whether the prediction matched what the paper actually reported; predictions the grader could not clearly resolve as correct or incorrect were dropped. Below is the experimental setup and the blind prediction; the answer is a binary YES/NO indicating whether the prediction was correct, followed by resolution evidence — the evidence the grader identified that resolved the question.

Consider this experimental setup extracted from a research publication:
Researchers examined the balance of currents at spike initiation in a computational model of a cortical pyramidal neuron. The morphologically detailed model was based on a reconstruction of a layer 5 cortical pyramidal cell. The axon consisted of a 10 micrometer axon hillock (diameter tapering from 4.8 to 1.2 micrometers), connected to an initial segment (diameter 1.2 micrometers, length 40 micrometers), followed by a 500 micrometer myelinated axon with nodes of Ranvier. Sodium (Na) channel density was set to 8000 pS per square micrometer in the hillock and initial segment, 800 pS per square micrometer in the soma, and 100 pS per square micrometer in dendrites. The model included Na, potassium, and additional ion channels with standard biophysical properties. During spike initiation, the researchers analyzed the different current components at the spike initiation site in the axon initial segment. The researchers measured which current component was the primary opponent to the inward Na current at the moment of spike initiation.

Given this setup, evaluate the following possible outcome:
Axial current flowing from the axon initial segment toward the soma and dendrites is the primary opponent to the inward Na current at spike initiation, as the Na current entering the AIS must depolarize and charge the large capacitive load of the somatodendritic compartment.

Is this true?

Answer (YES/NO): YES